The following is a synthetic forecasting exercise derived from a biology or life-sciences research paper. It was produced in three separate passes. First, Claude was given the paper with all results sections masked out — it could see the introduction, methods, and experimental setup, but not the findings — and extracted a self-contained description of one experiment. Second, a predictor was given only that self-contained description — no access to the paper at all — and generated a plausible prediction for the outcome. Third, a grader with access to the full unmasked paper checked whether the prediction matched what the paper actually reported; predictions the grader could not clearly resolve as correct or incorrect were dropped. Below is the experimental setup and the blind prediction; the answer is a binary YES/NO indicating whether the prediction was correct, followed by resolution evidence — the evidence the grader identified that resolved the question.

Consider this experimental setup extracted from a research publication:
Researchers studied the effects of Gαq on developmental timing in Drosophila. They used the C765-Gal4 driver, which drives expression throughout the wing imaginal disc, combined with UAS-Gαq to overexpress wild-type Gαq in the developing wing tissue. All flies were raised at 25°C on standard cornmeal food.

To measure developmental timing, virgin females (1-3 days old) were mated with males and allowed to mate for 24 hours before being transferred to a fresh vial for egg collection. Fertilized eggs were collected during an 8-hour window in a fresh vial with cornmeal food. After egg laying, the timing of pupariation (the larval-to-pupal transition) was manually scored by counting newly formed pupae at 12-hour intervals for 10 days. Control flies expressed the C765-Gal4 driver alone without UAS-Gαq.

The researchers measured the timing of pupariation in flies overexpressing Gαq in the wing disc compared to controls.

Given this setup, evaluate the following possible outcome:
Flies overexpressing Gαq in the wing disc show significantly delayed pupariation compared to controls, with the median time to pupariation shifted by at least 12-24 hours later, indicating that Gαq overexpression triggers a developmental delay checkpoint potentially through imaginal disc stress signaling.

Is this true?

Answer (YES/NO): YES